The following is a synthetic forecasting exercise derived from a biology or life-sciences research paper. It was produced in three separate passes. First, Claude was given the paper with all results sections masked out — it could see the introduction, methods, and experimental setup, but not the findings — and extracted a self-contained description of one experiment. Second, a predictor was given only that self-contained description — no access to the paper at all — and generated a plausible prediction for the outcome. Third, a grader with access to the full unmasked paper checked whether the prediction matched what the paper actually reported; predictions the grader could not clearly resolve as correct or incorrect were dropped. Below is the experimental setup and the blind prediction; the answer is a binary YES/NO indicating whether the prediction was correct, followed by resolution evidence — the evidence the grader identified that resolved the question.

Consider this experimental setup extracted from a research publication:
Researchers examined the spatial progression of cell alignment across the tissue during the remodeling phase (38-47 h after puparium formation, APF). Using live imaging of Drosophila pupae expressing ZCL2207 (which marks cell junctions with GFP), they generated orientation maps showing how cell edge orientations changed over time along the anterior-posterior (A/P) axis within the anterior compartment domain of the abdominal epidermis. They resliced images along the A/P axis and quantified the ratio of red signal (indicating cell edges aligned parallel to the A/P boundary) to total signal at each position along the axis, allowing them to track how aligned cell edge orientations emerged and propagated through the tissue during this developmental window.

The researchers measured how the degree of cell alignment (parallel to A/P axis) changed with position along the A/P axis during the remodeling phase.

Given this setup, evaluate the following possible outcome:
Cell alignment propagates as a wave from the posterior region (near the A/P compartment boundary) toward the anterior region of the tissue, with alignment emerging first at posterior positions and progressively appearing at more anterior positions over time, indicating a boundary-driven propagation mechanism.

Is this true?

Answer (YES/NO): YES